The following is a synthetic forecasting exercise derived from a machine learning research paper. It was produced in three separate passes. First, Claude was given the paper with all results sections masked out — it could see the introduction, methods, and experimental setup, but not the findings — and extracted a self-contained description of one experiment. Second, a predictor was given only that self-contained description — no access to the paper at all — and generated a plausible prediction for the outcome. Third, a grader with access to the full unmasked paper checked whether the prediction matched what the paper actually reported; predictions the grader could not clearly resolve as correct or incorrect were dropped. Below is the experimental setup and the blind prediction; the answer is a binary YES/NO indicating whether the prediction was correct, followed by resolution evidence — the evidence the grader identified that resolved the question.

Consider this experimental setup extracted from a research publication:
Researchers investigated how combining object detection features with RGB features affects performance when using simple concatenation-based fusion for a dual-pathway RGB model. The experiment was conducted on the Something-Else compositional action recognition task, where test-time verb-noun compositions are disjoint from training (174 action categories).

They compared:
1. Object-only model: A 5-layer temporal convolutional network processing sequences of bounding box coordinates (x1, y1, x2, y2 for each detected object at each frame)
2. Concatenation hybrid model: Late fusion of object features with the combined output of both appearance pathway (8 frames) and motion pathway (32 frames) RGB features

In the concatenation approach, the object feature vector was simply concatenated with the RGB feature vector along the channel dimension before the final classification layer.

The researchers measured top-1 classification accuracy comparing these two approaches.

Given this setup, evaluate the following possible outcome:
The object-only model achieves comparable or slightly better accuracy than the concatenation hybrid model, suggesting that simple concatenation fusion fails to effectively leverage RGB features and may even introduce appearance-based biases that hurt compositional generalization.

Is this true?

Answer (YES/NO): NO